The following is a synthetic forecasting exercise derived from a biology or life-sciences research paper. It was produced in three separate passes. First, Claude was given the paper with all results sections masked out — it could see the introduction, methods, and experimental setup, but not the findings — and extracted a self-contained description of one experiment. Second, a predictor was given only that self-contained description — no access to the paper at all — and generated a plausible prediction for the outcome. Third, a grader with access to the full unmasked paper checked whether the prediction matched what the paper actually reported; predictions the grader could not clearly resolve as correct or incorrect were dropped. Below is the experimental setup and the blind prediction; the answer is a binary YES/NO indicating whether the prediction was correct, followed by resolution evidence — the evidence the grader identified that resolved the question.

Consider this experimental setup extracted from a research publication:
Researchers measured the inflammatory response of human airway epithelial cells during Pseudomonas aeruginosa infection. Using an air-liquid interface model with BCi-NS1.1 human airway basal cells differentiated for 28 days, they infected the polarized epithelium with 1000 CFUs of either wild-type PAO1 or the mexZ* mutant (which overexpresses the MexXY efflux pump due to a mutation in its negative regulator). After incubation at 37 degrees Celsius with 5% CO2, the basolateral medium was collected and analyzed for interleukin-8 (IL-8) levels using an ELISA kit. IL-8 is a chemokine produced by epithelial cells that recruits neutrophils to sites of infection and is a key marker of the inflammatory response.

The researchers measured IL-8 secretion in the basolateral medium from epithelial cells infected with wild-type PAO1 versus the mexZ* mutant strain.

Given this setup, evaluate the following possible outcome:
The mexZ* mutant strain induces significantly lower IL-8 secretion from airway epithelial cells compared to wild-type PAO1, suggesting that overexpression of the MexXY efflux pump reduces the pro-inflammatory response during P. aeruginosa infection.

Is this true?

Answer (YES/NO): NO